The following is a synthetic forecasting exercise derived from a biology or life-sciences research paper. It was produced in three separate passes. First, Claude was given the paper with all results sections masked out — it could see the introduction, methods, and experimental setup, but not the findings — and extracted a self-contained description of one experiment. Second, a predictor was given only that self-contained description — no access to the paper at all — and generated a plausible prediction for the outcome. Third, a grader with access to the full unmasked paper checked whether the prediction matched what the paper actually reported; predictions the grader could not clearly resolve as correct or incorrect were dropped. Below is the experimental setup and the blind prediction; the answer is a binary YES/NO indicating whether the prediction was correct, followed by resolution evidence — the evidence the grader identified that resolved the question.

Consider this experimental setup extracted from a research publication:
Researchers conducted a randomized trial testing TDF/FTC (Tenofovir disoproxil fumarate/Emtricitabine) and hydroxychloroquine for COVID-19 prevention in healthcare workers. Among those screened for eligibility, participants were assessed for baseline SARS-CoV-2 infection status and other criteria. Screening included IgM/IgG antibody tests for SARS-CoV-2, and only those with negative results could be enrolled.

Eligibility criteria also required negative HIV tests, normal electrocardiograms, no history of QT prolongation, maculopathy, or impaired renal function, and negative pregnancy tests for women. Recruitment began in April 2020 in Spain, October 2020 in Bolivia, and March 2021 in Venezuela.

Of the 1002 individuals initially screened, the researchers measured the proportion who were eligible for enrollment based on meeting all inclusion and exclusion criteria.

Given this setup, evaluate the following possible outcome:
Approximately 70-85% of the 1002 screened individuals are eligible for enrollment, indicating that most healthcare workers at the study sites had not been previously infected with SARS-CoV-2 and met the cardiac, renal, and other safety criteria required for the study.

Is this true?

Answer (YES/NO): NO